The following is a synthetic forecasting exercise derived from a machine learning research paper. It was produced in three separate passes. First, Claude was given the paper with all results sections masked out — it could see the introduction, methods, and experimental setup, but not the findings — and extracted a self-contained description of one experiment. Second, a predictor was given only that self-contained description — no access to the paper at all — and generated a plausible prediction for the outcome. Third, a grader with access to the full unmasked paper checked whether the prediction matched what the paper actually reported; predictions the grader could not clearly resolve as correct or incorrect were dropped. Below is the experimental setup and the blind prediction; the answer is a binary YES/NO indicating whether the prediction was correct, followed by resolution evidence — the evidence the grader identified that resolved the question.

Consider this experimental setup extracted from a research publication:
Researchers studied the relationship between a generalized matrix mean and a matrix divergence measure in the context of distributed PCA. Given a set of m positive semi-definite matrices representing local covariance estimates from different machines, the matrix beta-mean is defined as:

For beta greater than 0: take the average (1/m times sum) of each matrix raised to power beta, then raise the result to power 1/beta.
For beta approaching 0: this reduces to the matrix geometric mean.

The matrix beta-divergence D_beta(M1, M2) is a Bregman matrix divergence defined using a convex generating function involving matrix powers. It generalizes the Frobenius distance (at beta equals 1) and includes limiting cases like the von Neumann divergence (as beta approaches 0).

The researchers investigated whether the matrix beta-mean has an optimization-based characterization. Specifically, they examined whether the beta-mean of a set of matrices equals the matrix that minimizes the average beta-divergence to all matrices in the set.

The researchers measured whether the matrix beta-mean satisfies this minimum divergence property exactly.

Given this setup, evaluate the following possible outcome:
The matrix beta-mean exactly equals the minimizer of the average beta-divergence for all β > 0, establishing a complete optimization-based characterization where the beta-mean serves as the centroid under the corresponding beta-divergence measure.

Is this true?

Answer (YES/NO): YES